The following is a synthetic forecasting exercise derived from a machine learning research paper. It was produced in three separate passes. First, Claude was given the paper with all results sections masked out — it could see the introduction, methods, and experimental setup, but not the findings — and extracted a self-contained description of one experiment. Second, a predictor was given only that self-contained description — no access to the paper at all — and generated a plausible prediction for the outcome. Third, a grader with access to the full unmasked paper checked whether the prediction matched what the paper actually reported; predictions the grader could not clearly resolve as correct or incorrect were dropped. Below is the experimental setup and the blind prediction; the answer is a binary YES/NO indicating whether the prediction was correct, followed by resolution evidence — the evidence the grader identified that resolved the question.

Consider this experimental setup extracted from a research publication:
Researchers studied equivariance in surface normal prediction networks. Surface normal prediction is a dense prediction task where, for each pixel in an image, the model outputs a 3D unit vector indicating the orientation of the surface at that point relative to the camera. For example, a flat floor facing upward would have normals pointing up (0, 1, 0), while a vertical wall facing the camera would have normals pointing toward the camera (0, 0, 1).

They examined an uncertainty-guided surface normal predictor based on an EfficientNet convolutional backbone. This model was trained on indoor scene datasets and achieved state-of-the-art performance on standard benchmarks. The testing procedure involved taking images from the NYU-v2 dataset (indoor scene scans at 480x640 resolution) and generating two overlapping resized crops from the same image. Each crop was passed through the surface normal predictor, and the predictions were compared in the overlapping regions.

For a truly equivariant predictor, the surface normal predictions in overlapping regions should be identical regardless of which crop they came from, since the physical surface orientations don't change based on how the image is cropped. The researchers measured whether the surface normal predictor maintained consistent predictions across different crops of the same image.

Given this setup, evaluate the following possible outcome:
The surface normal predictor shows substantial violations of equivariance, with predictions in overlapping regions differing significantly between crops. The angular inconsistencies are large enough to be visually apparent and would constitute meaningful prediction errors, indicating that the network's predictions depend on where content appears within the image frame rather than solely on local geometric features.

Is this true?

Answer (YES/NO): YES